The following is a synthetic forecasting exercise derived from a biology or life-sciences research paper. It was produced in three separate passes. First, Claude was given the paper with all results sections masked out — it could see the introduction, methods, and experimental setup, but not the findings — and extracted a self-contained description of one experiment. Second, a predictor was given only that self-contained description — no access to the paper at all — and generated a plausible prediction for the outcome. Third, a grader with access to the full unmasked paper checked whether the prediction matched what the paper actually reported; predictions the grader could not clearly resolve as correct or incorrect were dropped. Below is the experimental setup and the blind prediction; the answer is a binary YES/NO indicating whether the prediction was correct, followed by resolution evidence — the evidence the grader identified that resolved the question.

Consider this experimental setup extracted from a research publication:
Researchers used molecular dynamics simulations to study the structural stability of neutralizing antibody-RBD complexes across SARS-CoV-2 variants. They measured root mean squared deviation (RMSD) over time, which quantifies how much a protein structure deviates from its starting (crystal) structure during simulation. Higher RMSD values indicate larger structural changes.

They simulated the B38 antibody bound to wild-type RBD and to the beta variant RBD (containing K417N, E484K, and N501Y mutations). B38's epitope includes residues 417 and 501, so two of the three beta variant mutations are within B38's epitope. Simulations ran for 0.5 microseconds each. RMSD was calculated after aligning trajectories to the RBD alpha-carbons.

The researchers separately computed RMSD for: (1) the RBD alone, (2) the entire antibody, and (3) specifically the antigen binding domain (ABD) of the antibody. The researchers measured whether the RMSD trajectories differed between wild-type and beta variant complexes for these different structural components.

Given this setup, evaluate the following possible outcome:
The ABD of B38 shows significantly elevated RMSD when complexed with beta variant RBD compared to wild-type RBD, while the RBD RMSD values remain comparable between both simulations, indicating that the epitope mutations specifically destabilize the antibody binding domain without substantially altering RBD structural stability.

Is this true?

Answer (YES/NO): NO